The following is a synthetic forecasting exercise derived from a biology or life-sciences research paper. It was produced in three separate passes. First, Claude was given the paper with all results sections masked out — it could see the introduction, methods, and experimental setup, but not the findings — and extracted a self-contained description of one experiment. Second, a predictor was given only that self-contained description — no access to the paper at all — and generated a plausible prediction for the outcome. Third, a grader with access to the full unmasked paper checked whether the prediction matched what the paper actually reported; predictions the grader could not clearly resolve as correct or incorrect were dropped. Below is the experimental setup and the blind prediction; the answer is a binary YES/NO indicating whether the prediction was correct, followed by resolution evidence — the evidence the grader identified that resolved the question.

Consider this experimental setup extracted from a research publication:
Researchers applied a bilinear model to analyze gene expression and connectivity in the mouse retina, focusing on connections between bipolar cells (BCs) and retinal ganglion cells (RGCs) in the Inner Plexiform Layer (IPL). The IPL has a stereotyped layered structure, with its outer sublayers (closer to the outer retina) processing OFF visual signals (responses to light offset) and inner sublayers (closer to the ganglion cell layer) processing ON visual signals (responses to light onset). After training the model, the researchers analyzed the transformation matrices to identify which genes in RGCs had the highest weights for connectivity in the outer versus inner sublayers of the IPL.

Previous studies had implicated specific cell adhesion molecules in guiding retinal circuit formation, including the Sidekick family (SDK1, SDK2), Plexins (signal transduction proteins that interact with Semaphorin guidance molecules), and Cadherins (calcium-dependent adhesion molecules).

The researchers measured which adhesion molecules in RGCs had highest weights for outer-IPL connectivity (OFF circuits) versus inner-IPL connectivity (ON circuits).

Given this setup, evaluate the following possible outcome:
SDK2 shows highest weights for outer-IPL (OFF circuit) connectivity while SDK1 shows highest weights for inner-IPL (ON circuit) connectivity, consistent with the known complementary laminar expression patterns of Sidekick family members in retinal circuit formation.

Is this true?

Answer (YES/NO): NO